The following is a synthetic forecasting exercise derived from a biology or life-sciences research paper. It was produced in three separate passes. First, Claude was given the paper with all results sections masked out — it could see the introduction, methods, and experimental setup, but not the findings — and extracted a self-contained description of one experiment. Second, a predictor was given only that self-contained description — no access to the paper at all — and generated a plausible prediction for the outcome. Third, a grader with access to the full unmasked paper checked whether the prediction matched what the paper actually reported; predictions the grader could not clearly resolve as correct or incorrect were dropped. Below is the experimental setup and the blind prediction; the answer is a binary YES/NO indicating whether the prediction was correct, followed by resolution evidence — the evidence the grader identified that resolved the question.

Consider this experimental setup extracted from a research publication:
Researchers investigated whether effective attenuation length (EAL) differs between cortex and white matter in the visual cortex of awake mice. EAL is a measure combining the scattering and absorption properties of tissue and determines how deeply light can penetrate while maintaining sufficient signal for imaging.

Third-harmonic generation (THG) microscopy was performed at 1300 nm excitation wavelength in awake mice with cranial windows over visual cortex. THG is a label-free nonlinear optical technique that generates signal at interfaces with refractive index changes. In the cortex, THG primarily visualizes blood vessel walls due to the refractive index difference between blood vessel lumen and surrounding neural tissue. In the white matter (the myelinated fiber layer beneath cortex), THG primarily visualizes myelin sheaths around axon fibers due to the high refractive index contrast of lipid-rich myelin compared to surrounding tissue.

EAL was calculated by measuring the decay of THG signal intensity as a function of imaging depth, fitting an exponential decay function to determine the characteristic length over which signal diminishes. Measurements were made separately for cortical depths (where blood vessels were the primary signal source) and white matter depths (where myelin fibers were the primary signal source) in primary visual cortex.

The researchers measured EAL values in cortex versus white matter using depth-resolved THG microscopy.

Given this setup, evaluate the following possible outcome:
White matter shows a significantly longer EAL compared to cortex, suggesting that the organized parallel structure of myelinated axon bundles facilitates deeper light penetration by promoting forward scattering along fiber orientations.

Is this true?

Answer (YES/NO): NO